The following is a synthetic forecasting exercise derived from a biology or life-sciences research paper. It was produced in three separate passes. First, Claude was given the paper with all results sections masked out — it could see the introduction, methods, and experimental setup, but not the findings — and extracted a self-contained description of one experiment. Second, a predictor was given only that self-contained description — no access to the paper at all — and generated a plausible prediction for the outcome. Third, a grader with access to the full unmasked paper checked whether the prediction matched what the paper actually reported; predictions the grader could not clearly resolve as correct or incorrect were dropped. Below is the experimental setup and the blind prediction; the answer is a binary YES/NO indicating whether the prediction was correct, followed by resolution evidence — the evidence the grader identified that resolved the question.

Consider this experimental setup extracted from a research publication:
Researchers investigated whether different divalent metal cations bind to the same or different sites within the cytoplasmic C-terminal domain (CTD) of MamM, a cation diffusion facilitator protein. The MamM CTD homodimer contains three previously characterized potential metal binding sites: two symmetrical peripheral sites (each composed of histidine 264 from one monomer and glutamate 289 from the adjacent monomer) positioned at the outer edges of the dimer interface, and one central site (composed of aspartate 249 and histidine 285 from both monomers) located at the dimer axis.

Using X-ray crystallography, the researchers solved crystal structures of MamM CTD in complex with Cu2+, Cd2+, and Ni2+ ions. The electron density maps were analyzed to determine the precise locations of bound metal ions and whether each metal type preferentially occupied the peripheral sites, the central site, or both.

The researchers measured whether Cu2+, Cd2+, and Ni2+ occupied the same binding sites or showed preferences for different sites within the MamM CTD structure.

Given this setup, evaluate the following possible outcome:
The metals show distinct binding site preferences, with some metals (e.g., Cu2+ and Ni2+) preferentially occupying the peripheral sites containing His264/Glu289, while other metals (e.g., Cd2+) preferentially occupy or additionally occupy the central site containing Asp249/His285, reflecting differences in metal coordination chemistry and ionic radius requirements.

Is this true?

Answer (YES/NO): NO